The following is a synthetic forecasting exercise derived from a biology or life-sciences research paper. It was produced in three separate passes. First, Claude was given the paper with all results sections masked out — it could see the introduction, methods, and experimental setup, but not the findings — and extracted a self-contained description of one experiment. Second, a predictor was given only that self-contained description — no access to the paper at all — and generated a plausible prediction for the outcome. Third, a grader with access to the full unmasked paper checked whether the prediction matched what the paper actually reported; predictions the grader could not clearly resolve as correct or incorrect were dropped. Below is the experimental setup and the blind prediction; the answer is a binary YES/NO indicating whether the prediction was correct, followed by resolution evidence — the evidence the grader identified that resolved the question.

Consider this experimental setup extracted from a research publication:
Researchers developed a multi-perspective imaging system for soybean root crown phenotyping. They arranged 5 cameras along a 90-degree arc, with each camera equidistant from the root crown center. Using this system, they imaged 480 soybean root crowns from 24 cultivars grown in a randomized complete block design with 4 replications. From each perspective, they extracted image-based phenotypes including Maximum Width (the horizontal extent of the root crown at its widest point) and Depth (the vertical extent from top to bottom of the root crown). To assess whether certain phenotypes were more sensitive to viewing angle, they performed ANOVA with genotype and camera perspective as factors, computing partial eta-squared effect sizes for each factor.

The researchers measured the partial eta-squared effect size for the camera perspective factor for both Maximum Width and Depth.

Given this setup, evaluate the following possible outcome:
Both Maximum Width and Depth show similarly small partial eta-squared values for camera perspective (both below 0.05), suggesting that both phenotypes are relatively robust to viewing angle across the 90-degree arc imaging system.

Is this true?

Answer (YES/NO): NO